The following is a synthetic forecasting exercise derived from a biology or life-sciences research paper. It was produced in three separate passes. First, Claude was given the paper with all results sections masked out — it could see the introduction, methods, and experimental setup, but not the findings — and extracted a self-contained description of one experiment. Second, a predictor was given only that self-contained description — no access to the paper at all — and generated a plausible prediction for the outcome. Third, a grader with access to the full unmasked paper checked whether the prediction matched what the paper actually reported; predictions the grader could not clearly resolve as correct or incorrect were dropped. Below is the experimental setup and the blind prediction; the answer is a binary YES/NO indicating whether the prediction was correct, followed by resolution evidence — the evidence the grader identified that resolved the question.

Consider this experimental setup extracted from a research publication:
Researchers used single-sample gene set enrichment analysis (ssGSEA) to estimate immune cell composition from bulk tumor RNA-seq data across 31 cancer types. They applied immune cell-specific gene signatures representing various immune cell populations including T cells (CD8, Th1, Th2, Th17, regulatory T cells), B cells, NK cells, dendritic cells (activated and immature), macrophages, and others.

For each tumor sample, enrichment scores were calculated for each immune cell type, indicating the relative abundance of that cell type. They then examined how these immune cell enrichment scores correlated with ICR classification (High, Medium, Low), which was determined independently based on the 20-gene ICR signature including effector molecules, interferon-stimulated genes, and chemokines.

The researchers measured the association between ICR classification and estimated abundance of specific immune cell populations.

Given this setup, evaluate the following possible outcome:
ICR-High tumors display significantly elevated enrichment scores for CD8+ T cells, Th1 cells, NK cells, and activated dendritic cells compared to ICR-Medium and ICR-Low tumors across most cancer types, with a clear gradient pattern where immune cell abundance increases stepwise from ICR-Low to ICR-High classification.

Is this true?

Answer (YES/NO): YES